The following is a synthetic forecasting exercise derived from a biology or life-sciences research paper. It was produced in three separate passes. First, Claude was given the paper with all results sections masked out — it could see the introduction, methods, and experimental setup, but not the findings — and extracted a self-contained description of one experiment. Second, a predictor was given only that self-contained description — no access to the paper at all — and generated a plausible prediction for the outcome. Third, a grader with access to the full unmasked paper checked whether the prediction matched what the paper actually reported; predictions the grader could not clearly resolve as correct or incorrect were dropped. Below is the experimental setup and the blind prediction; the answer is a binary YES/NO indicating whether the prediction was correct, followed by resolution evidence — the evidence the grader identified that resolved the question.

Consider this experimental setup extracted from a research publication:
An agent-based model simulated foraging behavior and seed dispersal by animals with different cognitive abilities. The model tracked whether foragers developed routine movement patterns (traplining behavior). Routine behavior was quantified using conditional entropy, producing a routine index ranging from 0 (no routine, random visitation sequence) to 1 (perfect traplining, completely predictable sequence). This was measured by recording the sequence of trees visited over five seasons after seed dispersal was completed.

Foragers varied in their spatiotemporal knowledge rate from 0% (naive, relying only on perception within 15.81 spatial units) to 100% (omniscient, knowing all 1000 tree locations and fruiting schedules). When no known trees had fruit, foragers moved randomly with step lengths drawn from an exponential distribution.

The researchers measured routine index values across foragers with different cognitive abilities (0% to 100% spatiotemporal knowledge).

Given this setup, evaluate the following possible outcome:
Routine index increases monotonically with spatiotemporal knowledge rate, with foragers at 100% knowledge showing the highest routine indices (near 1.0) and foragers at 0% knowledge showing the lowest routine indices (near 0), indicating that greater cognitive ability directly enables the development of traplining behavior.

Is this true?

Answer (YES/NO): NO